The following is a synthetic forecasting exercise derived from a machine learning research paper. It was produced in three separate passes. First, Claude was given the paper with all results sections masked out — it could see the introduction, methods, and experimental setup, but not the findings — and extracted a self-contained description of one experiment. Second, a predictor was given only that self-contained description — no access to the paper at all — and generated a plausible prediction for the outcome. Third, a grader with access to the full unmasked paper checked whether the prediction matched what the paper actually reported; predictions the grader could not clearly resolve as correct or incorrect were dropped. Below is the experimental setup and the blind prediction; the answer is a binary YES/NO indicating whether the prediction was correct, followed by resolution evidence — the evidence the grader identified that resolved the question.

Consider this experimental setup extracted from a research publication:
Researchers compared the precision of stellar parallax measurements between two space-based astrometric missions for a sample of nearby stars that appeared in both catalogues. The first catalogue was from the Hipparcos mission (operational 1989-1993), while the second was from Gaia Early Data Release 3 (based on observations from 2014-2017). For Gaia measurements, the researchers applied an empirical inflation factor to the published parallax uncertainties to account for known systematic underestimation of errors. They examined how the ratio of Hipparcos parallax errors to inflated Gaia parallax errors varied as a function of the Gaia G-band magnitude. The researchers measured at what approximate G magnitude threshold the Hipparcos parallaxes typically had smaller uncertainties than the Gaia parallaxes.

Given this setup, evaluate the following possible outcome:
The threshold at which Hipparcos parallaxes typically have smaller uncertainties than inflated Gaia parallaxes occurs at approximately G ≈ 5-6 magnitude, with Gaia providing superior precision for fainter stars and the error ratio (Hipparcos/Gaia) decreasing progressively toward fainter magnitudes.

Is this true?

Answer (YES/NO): NO